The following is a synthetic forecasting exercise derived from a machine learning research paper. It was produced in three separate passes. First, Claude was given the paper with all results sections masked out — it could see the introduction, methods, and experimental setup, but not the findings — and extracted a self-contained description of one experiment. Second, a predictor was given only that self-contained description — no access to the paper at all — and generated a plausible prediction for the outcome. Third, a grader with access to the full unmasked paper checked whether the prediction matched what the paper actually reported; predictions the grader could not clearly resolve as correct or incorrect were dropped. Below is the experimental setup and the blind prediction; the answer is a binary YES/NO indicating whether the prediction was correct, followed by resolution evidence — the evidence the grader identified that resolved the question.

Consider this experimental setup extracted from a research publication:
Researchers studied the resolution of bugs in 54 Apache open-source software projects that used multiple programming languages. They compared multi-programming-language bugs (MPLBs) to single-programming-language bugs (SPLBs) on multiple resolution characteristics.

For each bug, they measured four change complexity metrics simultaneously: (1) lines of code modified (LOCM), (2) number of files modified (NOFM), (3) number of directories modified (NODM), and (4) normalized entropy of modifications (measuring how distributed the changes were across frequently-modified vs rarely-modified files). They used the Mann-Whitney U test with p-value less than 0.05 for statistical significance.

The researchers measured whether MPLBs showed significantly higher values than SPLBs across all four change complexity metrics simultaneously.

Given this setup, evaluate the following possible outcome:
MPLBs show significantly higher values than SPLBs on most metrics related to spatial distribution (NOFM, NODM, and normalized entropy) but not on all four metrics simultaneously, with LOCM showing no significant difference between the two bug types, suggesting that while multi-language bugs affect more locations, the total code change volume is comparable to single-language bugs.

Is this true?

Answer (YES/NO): NO